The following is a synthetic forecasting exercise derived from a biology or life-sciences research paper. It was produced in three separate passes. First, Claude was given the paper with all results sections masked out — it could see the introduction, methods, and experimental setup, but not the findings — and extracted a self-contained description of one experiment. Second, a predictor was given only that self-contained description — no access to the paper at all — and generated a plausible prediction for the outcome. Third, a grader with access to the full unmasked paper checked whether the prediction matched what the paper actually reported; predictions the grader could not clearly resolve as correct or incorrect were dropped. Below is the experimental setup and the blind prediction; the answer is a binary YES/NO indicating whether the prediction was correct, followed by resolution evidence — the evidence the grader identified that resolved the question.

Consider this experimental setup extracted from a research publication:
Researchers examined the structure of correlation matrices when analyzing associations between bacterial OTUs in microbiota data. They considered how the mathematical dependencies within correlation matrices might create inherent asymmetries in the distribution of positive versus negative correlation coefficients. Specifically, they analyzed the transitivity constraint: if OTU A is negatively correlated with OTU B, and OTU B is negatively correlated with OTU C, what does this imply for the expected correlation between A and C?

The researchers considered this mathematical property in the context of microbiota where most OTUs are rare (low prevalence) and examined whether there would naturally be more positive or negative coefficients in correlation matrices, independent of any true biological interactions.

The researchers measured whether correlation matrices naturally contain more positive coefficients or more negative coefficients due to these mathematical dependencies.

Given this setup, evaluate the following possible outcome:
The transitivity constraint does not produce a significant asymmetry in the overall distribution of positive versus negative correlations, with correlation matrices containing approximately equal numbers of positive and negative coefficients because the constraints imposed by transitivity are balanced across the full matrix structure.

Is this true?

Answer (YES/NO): NO